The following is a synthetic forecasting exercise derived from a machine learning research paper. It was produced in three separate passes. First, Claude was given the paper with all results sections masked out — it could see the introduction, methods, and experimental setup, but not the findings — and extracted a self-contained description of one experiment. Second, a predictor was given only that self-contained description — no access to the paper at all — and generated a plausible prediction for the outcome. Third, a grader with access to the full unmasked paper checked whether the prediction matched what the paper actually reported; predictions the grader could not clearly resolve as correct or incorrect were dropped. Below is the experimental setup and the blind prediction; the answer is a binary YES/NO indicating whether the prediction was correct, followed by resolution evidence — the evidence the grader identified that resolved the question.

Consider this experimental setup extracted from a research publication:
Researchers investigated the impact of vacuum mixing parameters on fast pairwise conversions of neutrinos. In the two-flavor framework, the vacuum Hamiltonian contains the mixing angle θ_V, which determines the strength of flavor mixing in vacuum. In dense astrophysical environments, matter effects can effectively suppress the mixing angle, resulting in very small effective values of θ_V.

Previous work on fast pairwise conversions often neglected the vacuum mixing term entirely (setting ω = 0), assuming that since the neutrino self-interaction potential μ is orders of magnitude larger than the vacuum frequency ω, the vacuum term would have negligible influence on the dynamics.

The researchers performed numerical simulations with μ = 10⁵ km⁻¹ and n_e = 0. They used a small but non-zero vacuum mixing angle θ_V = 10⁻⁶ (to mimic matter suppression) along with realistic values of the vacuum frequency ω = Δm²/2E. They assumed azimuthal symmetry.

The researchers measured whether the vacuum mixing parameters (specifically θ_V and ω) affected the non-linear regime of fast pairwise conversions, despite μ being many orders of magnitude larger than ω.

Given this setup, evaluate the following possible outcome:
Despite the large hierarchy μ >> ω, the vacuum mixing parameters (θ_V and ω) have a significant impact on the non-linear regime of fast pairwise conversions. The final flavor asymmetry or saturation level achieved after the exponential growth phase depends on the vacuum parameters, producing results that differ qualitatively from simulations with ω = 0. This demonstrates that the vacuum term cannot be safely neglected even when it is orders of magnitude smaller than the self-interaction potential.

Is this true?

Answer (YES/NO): YES